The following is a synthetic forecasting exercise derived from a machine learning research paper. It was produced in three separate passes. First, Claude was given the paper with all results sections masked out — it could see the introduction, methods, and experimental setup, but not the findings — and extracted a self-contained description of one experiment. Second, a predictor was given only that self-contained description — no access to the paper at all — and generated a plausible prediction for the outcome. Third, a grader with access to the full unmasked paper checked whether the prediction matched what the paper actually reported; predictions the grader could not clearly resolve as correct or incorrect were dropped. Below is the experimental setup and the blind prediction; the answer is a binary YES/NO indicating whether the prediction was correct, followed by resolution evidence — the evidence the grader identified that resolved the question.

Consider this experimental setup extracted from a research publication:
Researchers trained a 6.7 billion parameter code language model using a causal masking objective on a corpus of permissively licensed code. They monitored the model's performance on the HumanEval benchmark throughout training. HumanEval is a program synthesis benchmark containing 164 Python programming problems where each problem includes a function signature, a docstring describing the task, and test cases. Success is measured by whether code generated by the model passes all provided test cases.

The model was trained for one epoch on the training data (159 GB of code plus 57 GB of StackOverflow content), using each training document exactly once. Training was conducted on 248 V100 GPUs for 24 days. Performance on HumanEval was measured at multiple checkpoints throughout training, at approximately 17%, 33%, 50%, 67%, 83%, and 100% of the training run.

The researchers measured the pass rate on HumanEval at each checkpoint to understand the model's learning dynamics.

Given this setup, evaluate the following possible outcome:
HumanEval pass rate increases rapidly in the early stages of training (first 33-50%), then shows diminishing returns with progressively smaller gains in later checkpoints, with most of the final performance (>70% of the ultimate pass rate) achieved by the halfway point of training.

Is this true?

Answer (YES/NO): NO